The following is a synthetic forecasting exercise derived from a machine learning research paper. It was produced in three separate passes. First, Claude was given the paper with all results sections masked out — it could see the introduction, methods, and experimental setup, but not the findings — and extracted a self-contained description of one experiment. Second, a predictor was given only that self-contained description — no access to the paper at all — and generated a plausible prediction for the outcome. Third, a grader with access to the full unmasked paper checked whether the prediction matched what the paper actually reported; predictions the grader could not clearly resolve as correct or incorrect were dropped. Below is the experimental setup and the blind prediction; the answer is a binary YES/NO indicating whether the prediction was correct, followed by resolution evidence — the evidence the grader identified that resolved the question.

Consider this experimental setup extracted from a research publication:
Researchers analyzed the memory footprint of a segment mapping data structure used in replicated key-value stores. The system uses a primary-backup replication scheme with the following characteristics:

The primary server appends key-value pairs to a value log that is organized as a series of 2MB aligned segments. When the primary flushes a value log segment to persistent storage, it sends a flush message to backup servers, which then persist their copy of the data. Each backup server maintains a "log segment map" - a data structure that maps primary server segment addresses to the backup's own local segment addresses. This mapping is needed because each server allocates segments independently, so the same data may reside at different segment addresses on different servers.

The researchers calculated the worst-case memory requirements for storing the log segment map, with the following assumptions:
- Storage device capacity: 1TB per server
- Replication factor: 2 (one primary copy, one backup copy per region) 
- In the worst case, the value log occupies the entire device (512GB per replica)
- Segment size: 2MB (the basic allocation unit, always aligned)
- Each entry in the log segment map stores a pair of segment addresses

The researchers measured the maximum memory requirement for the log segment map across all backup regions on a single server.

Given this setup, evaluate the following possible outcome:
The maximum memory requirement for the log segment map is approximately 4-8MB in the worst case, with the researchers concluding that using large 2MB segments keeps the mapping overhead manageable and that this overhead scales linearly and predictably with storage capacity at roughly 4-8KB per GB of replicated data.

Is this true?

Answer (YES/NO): NO